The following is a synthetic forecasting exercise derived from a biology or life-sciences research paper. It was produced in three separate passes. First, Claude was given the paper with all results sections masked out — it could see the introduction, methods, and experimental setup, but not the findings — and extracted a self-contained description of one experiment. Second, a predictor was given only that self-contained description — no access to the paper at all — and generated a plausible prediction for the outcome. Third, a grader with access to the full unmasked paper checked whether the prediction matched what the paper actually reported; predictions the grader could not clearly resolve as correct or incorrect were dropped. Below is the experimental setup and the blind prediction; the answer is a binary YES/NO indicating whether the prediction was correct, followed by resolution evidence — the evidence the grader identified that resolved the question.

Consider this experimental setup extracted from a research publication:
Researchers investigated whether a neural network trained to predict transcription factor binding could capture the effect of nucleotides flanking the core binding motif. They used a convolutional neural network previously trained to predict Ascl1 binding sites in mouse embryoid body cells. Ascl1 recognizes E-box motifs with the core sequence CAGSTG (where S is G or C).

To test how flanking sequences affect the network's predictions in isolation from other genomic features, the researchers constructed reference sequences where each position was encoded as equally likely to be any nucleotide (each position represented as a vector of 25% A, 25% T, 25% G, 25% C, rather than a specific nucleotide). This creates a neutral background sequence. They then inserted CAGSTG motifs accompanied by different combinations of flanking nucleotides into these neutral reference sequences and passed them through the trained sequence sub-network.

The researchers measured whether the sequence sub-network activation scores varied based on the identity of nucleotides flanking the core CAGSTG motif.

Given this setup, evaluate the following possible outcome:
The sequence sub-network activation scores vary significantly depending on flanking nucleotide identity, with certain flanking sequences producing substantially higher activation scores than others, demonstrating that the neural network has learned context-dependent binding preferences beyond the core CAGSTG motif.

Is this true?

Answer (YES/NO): YES